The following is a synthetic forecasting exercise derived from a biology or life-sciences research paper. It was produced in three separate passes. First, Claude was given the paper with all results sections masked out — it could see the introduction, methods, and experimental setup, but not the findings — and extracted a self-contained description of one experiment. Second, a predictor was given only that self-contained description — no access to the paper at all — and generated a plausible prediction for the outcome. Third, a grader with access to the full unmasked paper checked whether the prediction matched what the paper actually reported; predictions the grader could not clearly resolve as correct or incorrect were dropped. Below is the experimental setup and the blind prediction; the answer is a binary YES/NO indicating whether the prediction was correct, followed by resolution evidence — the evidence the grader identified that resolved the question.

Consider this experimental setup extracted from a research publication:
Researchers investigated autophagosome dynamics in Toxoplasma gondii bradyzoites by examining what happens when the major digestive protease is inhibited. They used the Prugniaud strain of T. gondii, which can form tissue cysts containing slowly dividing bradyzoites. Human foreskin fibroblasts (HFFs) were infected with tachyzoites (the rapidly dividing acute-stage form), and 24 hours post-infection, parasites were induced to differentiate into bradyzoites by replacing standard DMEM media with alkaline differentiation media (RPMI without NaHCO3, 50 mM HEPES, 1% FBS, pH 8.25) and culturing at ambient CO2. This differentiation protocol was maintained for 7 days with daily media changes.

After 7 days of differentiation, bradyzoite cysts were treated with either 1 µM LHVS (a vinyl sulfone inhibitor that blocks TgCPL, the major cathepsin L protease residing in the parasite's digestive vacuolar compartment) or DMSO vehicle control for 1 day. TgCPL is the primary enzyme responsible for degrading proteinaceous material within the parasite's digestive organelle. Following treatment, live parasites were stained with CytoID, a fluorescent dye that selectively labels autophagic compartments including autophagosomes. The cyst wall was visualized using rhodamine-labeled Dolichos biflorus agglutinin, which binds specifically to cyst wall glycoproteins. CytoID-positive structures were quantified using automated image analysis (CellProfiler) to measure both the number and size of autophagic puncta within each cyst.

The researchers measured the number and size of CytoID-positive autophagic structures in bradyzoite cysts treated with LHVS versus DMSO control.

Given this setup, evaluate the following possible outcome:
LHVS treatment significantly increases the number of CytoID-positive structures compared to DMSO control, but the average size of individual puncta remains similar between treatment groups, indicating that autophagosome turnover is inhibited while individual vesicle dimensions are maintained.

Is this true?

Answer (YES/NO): NO